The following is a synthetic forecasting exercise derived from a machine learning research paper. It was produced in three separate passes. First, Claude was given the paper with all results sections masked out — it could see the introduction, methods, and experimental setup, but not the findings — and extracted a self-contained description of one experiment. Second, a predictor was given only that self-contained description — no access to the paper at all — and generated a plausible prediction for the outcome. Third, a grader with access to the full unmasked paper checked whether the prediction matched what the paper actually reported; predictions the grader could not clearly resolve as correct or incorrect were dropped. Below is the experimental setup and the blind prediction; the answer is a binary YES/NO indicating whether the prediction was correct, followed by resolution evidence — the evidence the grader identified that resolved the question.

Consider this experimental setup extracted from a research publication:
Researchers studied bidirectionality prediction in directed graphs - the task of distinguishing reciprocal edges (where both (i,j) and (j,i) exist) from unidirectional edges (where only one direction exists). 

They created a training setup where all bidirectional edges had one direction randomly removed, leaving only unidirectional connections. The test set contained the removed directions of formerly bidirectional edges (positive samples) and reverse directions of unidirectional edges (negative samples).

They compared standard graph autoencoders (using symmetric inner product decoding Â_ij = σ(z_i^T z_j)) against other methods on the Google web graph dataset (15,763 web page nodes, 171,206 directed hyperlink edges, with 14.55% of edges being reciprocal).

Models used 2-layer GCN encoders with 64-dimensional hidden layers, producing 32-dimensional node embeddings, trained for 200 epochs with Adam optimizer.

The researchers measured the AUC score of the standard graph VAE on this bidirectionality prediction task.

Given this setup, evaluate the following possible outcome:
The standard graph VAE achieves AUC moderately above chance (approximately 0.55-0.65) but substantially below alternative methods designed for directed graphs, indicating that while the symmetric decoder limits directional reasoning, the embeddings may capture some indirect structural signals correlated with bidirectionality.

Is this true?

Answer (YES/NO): NO